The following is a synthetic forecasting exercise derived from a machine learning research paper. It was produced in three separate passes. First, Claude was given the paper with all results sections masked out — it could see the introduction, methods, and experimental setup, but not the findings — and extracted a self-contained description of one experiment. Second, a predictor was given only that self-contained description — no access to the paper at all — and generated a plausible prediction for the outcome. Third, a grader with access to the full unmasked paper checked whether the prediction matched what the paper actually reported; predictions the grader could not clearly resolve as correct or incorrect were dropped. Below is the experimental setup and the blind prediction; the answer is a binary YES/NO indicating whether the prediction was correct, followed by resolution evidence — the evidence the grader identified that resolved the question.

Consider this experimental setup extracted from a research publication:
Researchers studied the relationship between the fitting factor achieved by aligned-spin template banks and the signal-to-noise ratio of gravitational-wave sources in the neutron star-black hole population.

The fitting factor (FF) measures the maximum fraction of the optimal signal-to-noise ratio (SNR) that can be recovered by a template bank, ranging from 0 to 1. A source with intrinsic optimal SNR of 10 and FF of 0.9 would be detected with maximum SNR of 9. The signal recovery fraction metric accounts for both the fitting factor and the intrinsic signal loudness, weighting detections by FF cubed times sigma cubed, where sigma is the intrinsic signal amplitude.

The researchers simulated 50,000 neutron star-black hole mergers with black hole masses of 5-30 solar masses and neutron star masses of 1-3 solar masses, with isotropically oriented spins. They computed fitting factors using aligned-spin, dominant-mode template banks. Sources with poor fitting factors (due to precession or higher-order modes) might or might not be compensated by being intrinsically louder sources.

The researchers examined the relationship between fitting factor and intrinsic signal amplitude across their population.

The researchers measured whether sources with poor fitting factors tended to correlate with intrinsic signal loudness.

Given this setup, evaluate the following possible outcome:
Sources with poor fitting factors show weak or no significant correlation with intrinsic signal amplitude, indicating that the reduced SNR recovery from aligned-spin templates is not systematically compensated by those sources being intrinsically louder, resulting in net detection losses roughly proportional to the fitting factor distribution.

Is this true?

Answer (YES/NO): NO